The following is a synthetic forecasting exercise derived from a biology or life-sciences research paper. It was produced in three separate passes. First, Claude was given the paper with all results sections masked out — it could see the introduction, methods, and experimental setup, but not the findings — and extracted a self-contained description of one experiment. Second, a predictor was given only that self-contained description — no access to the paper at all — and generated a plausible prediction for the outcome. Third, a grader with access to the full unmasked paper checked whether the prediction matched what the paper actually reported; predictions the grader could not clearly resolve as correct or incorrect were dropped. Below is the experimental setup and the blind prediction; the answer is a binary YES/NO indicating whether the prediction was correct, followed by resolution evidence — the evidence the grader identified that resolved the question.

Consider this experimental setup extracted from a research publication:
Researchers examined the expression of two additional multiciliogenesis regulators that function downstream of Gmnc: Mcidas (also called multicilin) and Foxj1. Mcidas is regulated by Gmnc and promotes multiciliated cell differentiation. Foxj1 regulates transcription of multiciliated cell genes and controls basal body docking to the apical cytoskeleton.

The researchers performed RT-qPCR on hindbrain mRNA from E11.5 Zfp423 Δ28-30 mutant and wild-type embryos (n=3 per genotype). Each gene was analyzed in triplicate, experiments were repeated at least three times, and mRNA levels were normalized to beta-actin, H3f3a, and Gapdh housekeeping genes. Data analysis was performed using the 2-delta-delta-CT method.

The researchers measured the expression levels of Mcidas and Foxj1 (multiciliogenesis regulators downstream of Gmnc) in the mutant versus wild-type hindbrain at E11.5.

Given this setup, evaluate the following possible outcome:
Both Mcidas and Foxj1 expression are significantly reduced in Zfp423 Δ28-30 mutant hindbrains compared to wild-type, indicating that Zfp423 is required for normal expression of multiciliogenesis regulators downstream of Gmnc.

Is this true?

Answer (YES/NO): YES